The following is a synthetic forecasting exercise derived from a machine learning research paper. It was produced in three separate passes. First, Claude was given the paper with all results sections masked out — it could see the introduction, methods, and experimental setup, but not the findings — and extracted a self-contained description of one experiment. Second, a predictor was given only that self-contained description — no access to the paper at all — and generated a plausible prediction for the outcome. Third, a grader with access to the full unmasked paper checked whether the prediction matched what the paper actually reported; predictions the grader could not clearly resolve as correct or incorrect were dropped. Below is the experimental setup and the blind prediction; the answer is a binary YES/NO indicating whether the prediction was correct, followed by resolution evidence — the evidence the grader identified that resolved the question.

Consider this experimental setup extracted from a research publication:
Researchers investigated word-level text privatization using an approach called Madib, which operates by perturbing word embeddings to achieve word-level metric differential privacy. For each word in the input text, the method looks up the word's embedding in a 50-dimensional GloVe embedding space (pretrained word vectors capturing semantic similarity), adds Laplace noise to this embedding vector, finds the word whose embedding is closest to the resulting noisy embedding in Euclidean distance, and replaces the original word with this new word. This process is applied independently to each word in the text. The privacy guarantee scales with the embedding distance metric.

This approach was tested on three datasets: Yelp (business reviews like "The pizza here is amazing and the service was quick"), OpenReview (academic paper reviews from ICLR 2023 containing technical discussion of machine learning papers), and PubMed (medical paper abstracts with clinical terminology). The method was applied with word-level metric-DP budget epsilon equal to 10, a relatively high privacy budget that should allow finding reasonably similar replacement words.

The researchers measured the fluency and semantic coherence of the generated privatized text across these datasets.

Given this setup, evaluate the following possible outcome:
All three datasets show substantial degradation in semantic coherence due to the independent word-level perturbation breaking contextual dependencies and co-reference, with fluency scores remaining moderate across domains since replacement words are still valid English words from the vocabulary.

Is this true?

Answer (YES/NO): NO